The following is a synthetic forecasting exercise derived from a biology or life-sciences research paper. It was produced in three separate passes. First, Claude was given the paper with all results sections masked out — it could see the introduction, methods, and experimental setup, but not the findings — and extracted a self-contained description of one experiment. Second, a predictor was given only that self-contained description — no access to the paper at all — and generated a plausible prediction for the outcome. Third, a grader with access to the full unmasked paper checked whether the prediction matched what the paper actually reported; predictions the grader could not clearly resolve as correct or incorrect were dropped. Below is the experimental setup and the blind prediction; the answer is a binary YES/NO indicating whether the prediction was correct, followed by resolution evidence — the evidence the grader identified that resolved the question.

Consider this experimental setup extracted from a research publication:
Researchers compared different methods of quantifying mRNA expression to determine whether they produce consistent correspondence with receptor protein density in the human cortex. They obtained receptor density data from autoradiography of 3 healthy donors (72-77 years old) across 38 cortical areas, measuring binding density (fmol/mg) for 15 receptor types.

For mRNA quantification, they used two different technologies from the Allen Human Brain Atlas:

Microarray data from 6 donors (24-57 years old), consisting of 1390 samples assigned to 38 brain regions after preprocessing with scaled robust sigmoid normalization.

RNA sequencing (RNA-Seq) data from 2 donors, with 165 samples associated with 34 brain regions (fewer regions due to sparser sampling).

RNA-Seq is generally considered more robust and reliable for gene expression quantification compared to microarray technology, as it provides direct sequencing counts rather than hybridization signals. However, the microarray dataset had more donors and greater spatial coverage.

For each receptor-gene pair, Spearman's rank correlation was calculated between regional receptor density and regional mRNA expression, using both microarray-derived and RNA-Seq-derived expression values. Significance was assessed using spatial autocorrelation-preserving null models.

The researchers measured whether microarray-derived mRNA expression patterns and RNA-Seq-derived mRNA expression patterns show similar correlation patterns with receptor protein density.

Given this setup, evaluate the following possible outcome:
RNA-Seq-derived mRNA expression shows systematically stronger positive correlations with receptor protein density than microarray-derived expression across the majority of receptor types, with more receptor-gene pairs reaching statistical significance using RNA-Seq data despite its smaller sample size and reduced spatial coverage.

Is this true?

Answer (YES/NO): NO